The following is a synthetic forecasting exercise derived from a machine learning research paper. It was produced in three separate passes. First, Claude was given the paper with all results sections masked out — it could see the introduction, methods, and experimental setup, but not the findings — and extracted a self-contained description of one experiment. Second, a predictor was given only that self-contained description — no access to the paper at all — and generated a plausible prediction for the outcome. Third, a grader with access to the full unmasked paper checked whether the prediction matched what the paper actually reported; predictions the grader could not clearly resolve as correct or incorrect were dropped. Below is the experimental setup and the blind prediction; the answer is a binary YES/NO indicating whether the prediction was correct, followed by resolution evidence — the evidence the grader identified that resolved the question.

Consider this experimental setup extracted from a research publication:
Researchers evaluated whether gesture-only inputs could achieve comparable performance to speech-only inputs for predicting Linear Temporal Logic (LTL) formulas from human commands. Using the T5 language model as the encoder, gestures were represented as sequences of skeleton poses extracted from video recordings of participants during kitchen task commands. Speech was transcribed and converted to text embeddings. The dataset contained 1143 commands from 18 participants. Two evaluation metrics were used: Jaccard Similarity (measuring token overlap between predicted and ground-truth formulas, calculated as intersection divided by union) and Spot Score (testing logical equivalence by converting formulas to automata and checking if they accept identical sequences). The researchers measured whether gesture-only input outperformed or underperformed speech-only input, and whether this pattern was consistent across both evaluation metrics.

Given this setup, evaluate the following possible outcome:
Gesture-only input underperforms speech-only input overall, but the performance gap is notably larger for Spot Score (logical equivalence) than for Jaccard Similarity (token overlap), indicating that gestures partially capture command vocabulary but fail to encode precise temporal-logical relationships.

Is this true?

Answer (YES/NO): NO